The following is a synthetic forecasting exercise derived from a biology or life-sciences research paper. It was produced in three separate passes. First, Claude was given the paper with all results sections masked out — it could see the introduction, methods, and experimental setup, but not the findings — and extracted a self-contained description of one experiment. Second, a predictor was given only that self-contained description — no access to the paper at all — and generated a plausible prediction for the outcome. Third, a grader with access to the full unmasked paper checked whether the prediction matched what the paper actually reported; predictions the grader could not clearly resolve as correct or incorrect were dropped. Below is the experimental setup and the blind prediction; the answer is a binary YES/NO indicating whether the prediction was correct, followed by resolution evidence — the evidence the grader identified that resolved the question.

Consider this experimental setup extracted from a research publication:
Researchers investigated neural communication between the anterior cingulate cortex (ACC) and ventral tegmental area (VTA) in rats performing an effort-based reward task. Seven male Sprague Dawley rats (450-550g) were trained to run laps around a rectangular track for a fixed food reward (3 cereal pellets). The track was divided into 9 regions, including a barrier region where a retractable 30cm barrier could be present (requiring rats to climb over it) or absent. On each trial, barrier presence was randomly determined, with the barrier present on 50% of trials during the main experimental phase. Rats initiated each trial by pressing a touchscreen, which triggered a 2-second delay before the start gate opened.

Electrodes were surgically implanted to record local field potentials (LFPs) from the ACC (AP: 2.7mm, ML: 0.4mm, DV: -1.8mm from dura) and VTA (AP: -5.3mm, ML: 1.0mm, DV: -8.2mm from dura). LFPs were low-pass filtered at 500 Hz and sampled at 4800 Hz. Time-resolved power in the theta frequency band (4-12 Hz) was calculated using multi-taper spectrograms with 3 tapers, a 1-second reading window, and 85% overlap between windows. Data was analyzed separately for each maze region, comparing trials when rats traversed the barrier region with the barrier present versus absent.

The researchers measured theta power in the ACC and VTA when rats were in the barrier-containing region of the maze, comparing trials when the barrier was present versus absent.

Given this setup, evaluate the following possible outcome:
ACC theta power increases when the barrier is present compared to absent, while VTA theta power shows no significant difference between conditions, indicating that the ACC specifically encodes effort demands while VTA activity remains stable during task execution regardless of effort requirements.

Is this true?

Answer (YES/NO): NO